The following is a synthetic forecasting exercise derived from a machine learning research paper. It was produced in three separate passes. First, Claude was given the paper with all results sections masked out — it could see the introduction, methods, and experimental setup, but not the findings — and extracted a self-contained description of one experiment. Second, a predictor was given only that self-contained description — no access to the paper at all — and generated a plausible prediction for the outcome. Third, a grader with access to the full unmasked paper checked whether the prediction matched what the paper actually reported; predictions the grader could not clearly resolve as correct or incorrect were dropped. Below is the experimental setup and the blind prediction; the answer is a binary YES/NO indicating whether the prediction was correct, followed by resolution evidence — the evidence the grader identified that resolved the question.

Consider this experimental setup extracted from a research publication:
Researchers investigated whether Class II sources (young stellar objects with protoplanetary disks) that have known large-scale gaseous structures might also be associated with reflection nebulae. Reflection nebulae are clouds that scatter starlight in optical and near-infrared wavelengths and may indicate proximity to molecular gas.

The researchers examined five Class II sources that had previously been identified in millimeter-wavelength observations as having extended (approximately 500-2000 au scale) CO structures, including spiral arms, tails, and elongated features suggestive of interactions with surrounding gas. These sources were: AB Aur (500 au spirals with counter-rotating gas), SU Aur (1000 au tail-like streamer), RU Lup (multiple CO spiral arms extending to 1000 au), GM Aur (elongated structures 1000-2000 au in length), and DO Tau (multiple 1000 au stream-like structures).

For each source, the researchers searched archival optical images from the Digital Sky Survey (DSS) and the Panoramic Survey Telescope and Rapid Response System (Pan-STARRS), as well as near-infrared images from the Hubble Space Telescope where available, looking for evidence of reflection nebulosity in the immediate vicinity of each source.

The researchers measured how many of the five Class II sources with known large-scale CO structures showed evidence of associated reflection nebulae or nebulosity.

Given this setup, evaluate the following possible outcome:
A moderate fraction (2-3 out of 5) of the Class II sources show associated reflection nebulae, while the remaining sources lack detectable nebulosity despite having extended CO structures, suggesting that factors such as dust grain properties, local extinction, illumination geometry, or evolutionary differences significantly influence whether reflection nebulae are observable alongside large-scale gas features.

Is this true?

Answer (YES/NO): NO